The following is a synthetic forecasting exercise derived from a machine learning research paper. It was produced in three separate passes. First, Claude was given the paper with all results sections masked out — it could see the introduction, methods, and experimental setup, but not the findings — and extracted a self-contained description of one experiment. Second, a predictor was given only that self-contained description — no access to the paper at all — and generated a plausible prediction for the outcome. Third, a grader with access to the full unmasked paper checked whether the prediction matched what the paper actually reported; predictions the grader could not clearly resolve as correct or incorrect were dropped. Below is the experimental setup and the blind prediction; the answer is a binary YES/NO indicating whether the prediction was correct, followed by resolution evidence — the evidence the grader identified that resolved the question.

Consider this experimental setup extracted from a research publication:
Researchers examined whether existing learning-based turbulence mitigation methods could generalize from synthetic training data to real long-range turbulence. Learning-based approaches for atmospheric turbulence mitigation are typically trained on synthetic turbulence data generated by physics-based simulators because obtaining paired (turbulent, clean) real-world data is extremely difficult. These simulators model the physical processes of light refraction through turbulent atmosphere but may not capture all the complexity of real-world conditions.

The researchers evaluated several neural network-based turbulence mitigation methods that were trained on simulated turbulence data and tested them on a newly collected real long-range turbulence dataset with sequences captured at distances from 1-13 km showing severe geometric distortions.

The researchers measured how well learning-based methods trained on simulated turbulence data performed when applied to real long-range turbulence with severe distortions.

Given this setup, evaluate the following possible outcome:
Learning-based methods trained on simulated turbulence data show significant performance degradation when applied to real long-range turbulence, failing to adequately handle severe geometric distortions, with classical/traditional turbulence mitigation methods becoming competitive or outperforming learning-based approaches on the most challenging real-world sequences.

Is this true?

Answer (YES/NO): YES